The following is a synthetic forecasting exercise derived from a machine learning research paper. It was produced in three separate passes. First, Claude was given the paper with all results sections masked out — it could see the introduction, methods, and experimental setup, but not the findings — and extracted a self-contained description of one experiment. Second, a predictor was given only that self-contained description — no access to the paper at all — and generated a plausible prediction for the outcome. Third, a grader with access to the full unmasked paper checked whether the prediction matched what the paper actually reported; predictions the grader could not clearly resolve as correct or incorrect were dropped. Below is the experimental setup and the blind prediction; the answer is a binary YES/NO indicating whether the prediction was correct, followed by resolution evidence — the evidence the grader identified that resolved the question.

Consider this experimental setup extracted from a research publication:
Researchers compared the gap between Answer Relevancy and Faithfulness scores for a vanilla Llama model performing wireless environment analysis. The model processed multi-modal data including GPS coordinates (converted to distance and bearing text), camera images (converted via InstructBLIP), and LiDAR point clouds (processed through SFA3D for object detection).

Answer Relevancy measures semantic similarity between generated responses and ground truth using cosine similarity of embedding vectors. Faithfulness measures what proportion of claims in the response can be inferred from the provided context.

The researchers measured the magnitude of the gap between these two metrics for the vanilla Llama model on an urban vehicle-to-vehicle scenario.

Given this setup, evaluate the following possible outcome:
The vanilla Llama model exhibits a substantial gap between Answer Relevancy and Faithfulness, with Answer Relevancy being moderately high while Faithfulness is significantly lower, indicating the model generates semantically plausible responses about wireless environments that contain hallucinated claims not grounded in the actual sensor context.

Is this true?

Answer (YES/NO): YES